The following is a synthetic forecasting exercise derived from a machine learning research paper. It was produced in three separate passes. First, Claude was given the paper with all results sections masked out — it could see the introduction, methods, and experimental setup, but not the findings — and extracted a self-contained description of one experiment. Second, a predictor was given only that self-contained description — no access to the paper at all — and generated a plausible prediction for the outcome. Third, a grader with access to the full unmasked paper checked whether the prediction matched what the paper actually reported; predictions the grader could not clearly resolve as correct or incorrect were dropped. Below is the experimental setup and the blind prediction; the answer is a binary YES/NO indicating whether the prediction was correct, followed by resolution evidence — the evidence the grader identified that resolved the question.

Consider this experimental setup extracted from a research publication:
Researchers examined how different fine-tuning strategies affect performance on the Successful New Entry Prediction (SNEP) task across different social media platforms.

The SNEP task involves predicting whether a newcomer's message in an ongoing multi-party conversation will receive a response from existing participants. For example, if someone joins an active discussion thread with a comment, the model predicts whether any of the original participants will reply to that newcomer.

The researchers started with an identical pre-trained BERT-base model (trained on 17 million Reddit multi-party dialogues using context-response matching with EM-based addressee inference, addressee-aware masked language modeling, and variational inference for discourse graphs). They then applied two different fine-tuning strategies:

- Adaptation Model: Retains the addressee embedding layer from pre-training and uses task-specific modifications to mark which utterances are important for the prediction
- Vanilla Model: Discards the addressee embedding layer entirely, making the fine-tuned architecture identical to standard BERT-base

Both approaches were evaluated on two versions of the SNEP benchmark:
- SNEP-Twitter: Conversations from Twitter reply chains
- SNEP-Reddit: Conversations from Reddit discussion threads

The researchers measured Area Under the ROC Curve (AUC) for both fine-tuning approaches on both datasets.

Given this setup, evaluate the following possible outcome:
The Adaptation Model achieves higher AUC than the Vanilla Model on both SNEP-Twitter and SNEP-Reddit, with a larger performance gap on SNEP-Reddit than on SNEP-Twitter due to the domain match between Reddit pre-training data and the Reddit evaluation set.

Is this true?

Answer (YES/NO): NO